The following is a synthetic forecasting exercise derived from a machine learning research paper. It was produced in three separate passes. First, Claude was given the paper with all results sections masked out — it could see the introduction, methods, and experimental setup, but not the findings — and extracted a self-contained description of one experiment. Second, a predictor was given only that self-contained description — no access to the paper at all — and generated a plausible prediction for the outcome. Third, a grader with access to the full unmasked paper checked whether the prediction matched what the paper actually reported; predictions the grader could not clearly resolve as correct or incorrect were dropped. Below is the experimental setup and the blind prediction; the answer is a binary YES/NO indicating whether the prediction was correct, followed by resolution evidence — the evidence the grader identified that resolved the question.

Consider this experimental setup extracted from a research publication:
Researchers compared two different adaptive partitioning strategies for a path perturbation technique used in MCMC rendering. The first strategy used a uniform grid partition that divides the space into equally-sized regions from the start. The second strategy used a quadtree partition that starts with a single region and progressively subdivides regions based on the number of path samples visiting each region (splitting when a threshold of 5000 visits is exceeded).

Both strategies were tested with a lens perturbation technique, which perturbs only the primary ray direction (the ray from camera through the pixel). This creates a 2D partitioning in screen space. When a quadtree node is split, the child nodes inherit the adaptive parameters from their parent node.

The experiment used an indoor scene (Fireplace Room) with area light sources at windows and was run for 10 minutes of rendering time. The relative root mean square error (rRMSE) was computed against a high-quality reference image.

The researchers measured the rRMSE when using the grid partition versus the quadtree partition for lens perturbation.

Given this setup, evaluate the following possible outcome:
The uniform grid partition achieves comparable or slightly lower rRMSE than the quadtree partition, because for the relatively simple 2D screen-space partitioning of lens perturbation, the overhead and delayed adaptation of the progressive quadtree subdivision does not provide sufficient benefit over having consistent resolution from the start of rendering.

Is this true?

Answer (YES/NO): YES